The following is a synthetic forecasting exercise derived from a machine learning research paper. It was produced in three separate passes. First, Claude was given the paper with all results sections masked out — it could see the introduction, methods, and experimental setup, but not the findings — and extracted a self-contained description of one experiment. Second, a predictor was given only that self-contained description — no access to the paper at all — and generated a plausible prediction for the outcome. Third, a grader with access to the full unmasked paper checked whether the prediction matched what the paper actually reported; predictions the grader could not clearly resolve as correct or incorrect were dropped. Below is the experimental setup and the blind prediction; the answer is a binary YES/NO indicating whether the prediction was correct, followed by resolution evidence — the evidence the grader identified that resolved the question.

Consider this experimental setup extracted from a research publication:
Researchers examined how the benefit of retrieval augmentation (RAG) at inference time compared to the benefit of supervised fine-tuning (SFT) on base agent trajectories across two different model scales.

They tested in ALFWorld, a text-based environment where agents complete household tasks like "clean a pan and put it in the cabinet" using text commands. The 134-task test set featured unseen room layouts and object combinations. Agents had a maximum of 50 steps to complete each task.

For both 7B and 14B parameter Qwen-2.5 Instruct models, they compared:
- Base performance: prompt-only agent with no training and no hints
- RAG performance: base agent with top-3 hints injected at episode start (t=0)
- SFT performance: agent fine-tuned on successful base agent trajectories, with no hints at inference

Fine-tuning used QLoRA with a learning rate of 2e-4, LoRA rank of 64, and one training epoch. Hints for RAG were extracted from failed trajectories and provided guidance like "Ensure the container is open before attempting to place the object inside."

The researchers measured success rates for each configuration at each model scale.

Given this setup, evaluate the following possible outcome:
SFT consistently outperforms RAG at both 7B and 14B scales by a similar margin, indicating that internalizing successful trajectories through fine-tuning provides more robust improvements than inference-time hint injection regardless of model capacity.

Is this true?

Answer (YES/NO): NO